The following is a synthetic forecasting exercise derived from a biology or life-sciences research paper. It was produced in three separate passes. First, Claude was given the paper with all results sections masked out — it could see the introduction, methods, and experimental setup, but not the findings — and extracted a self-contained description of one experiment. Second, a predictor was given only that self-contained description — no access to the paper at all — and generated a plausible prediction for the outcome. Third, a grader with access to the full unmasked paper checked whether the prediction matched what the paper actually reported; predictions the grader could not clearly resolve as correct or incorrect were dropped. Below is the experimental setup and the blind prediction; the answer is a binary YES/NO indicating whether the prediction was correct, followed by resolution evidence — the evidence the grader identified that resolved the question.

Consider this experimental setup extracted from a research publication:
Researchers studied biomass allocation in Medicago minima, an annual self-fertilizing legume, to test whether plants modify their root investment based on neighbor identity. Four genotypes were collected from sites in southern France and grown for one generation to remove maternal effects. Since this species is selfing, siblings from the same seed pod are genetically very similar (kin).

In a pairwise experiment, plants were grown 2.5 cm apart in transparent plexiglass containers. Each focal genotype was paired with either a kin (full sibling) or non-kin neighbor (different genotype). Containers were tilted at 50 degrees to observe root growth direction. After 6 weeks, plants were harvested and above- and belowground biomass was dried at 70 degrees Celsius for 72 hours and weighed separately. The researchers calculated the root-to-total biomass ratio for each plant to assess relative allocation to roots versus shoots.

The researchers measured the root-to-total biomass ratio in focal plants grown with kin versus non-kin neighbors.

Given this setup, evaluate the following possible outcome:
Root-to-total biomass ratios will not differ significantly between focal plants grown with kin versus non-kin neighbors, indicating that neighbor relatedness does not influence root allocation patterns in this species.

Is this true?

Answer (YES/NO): YES